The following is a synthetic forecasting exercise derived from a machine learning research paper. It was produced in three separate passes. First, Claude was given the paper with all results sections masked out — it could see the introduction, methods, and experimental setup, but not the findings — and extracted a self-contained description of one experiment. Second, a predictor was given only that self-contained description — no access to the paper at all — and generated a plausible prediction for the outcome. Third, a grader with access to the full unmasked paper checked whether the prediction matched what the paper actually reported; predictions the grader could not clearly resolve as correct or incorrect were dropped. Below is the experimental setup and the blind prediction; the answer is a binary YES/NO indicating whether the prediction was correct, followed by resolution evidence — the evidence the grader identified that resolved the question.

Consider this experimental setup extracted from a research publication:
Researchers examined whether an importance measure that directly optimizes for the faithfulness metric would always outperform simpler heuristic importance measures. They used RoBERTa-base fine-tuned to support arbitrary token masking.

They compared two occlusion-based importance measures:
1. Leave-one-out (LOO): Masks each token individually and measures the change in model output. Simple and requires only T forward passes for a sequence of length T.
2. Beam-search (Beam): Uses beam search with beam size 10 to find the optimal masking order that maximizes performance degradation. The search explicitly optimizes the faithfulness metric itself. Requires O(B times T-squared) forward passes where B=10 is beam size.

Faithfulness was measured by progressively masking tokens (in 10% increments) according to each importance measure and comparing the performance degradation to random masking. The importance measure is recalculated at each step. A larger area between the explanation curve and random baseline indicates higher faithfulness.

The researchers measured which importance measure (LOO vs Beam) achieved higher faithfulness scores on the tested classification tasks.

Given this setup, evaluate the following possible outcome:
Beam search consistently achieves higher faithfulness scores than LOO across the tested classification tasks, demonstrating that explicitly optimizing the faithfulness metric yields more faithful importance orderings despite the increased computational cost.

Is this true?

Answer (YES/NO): NO